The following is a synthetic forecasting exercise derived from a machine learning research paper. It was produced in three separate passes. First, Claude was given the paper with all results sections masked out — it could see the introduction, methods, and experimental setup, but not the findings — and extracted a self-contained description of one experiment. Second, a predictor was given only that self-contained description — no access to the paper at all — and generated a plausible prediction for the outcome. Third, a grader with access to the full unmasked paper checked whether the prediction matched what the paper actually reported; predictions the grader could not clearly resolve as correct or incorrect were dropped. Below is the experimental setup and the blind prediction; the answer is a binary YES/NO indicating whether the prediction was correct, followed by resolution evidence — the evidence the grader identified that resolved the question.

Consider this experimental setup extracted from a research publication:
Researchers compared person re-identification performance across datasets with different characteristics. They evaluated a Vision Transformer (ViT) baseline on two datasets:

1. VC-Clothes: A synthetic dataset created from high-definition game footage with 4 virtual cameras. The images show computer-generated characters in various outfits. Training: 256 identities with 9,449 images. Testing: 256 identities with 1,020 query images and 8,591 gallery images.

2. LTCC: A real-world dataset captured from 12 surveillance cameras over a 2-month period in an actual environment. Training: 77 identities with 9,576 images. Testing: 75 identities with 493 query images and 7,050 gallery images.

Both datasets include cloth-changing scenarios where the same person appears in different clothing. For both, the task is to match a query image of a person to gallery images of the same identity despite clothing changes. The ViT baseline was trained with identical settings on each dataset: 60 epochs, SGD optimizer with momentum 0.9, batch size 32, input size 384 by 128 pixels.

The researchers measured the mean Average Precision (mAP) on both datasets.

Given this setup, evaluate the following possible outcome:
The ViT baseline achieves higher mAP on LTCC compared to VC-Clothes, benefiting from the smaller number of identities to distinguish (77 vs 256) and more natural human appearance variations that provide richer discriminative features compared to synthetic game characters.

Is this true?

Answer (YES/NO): NO